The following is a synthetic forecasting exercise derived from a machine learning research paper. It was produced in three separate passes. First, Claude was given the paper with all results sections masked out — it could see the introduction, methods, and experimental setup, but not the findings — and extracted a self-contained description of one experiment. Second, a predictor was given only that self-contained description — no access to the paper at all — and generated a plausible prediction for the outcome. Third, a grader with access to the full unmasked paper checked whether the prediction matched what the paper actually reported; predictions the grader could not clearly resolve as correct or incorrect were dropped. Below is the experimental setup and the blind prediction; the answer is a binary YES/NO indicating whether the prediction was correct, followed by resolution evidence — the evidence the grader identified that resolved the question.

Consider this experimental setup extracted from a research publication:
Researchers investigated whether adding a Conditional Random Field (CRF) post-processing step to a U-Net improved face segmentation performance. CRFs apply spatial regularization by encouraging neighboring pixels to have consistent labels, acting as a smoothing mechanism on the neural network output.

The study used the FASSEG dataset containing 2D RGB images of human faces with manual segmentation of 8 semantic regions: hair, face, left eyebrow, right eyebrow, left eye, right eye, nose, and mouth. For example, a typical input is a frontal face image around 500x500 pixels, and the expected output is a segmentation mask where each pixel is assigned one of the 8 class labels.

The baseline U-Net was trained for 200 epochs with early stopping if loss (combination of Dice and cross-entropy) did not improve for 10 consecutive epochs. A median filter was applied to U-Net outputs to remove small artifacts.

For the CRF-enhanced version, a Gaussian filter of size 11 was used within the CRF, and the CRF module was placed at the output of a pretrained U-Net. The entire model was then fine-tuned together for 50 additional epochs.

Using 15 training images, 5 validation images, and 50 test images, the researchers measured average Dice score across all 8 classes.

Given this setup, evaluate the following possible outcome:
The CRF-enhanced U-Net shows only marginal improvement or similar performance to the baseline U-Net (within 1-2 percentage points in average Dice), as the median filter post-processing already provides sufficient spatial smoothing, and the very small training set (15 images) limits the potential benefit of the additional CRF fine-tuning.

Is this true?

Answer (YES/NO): YES